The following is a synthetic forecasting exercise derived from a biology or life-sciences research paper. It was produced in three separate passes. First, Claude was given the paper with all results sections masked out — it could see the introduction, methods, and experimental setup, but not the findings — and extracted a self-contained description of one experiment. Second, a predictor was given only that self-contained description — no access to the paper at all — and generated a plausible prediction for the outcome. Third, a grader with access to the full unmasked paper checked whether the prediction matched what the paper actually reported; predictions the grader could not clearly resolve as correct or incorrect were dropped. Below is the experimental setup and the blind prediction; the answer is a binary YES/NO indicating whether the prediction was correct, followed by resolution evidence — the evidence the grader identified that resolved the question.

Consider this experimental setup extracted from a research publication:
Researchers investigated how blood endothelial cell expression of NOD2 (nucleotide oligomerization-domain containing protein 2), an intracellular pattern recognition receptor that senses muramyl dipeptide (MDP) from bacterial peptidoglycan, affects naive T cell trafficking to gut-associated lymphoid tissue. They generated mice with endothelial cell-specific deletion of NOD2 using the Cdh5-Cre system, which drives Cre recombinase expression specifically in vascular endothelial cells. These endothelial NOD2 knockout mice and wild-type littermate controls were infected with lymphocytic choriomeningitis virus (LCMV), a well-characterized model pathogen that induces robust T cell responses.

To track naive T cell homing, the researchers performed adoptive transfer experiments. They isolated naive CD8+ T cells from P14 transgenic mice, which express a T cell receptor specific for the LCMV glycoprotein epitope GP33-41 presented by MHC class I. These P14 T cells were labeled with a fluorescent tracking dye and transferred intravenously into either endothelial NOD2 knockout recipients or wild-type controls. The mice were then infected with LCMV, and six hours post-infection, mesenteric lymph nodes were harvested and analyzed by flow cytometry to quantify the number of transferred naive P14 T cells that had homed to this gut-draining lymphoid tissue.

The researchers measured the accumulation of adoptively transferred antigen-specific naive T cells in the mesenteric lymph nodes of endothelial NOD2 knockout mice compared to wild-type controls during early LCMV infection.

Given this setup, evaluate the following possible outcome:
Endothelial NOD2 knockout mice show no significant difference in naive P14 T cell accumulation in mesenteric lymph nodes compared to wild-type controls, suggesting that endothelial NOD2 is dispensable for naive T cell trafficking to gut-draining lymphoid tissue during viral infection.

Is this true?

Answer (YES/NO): NO